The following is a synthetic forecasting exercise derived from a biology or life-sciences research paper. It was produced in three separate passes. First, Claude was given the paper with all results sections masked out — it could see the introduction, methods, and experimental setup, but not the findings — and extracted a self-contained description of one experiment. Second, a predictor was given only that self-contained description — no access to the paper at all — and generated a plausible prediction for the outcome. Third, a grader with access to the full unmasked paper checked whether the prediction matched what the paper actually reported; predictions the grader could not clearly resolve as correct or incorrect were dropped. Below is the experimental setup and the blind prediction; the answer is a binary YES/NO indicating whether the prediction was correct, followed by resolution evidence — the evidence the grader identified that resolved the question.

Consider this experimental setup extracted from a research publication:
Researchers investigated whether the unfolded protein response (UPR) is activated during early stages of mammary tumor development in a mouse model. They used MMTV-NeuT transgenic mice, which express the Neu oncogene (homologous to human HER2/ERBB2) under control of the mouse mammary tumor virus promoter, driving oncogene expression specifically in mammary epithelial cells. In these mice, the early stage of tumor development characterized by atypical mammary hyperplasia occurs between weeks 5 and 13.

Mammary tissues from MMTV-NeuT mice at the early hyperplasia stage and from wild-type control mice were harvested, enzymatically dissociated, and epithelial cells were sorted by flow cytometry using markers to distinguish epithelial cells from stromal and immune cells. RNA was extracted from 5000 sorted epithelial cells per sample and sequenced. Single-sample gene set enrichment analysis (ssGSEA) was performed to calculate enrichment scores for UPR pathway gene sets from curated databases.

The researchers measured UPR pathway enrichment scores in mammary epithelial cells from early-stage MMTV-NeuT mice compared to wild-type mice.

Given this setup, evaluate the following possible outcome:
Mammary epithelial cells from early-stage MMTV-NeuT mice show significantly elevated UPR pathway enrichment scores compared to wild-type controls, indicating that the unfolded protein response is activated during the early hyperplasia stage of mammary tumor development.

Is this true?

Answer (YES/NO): YES